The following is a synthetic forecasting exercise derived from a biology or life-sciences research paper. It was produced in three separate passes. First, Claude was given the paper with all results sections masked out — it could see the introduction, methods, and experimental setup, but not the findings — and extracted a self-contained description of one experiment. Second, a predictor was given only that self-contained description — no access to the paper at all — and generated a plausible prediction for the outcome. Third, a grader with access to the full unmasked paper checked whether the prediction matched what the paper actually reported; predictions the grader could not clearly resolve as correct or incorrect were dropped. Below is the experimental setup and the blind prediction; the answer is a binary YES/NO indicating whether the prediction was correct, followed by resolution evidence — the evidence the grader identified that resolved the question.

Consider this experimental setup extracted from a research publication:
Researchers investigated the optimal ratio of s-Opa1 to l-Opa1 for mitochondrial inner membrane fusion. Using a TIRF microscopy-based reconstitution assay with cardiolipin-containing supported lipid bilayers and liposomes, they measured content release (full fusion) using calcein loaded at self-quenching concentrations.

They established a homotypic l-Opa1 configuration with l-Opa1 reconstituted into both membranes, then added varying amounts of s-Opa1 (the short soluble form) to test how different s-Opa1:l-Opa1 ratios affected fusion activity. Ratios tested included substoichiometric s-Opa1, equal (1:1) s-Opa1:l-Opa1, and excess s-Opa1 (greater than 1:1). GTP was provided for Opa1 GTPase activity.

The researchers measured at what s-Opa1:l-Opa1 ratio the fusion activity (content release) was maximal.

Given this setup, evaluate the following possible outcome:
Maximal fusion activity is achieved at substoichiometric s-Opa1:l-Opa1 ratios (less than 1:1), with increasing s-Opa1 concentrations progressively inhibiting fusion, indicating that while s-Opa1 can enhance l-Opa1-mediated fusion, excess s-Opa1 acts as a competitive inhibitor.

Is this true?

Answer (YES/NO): NO